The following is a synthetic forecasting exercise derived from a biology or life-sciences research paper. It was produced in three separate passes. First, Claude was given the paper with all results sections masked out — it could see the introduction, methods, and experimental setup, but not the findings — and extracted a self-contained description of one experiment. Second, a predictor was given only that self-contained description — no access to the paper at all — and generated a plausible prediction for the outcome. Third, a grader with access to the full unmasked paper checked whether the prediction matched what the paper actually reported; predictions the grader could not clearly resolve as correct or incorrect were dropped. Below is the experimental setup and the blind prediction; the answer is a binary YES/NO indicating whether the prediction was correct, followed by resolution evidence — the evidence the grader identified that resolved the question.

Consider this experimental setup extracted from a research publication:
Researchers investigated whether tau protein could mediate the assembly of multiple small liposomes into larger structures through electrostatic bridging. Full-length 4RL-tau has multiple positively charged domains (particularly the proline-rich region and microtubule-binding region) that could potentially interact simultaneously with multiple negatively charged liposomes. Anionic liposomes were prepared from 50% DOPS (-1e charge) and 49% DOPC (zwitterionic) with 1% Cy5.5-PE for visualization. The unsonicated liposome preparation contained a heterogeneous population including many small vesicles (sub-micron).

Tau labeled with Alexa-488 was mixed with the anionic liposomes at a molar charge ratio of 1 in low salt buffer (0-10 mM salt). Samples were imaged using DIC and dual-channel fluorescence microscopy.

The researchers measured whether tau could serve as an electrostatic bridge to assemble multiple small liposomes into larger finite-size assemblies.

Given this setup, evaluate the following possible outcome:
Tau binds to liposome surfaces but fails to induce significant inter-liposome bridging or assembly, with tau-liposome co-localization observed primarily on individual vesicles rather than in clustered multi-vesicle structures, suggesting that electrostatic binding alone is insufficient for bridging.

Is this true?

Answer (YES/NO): NO